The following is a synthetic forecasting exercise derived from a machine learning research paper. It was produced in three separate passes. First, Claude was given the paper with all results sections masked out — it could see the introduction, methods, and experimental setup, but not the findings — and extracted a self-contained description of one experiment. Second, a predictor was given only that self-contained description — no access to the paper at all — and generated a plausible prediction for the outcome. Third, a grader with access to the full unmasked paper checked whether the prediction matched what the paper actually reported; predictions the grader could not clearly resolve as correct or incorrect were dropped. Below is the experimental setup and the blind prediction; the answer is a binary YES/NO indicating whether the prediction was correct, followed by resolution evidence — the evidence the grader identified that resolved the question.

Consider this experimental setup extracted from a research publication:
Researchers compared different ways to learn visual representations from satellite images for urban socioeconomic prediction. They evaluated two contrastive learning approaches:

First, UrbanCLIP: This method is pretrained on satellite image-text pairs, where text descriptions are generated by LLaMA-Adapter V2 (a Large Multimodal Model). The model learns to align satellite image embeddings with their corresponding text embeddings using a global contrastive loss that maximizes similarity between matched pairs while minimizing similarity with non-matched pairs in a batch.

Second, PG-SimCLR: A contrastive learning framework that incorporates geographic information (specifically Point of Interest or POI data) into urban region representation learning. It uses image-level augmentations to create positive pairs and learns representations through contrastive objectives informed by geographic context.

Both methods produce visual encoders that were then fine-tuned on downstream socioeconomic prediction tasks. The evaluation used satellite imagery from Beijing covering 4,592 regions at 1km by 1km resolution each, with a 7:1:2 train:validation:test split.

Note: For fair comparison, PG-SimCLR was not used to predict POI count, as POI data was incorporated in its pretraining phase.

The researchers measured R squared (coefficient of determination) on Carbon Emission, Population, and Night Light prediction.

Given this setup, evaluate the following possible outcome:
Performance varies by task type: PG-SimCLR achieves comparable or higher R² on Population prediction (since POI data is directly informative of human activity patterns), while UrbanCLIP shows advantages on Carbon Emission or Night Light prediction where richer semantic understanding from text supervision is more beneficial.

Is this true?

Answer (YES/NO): NO